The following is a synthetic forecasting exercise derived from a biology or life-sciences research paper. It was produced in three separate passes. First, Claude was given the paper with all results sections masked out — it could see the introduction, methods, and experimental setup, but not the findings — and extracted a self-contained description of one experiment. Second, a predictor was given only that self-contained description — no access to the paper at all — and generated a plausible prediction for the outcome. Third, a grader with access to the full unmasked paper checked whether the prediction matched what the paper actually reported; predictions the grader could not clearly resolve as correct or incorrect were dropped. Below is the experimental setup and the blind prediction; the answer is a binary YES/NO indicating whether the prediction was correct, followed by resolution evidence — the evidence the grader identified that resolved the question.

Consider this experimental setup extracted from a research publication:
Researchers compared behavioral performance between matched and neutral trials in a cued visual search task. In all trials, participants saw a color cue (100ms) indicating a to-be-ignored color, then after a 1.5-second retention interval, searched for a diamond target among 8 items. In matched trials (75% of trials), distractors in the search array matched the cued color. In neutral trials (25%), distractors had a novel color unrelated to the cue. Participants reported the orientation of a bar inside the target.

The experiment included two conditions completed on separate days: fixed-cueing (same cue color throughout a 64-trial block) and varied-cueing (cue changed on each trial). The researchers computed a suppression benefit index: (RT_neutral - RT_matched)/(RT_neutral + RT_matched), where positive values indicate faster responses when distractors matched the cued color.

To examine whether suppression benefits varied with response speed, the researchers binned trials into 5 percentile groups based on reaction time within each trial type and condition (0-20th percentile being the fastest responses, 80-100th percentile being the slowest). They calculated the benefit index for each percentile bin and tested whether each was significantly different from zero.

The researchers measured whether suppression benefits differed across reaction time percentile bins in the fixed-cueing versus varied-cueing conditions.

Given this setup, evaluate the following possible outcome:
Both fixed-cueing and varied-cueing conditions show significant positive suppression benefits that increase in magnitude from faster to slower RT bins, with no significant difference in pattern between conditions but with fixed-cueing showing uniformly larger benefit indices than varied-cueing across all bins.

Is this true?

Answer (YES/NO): NO